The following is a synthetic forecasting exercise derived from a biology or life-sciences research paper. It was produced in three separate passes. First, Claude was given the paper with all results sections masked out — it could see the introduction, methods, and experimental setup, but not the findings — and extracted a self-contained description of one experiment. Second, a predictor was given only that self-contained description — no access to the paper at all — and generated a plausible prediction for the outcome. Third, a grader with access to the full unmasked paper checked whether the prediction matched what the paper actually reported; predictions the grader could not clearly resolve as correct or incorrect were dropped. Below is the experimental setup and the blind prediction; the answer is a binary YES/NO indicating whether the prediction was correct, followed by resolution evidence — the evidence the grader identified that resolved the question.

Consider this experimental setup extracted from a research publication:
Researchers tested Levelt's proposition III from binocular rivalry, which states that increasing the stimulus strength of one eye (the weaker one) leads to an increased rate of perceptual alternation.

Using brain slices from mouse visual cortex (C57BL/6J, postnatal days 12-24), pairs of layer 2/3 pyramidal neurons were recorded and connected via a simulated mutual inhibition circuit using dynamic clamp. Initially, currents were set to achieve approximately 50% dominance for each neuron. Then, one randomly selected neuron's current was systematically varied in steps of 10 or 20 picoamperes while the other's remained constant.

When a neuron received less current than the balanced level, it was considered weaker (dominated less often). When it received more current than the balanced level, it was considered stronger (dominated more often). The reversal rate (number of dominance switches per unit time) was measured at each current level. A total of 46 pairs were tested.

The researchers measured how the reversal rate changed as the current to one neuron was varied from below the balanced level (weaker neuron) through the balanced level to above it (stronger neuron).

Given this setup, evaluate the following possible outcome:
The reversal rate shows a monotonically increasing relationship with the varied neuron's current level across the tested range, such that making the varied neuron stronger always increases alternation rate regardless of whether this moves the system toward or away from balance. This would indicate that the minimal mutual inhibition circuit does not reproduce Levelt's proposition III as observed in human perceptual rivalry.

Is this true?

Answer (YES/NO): NO